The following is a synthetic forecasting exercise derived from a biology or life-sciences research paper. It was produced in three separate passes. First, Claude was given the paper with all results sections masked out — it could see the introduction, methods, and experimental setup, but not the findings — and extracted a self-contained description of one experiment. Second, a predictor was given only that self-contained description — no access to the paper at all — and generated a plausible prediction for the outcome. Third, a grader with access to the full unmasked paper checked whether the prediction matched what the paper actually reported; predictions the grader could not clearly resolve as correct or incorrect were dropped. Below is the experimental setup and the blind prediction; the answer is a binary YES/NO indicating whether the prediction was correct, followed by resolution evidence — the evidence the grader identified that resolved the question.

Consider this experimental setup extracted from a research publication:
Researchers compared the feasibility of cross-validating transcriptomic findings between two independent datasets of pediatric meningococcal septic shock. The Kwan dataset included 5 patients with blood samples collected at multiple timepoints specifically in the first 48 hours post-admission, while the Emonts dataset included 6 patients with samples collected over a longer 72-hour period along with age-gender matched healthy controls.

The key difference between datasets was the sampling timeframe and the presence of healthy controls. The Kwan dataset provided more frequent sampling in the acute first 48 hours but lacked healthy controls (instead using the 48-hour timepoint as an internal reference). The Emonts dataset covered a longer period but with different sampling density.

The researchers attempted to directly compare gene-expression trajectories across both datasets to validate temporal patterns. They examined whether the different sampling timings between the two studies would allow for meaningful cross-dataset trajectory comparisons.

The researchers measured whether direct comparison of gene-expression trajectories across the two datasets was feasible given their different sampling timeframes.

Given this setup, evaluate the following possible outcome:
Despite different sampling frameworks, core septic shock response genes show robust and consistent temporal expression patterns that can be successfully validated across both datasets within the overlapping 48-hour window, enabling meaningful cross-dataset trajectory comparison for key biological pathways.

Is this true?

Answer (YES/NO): NO